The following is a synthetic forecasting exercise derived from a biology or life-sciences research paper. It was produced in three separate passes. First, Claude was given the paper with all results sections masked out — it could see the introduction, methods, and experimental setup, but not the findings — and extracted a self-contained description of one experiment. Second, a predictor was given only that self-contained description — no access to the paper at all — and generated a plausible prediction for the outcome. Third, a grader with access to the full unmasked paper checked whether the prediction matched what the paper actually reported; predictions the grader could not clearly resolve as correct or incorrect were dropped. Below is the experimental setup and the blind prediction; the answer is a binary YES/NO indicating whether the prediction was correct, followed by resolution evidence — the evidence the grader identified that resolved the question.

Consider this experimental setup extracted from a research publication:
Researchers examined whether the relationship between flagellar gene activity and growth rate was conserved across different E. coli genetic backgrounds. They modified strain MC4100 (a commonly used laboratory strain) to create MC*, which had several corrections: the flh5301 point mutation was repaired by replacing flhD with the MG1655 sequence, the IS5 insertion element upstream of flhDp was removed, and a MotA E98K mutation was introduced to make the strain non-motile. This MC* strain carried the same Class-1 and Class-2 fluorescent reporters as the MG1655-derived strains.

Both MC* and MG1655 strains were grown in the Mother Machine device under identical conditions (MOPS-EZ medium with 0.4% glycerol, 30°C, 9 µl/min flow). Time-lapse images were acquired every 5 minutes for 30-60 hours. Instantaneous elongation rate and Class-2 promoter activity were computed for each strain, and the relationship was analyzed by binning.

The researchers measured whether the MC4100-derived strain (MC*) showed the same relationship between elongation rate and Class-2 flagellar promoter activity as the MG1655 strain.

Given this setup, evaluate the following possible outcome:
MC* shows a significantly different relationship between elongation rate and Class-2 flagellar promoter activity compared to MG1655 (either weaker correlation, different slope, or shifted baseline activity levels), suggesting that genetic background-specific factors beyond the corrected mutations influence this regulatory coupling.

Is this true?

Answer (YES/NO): NO